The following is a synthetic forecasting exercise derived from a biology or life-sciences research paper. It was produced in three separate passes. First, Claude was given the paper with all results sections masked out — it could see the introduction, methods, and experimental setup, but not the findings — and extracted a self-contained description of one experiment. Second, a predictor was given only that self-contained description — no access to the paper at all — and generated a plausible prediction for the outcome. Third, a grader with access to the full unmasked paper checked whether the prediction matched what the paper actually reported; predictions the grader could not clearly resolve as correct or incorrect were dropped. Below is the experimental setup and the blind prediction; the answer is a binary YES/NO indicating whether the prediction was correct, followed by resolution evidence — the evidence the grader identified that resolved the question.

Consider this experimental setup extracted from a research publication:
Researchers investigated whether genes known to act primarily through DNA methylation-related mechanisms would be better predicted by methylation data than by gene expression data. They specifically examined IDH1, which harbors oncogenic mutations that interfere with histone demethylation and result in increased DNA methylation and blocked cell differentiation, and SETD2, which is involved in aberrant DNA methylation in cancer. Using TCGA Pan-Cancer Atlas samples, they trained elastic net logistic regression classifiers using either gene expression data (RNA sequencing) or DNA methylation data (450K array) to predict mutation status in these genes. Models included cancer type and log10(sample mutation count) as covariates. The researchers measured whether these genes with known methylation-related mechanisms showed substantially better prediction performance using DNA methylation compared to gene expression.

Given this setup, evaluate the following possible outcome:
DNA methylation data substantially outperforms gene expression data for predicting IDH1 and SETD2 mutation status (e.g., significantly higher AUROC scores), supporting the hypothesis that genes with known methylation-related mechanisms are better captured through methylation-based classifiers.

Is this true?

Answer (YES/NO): NO